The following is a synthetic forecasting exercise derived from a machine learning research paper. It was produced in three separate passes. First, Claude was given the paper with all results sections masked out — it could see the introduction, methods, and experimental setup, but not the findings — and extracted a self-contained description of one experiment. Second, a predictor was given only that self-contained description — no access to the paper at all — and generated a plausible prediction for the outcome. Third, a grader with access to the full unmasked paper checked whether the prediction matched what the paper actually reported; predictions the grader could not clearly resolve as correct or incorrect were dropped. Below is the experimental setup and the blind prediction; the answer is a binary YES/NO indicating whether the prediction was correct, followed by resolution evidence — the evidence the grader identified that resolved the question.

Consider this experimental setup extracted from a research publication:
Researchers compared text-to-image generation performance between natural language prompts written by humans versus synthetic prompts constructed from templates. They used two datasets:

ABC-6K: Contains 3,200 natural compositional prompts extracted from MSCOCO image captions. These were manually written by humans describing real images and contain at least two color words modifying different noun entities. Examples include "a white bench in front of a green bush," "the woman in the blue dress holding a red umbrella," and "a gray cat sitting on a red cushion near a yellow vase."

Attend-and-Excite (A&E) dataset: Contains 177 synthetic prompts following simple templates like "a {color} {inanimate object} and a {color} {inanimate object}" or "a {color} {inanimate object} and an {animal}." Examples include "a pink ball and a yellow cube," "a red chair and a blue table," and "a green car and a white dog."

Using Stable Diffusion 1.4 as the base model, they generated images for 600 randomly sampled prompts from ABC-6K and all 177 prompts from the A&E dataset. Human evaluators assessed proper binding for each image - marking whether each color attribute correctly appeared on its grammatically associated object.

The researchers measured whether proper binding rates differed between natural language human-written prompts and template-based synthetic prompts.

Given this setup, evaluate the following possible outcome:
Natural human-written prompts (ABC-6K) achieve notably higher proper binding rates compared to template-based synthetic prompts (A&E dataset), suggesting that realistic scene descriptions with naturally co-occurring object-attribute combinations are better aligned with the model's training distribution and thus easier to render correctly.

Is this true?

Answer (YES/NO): NO